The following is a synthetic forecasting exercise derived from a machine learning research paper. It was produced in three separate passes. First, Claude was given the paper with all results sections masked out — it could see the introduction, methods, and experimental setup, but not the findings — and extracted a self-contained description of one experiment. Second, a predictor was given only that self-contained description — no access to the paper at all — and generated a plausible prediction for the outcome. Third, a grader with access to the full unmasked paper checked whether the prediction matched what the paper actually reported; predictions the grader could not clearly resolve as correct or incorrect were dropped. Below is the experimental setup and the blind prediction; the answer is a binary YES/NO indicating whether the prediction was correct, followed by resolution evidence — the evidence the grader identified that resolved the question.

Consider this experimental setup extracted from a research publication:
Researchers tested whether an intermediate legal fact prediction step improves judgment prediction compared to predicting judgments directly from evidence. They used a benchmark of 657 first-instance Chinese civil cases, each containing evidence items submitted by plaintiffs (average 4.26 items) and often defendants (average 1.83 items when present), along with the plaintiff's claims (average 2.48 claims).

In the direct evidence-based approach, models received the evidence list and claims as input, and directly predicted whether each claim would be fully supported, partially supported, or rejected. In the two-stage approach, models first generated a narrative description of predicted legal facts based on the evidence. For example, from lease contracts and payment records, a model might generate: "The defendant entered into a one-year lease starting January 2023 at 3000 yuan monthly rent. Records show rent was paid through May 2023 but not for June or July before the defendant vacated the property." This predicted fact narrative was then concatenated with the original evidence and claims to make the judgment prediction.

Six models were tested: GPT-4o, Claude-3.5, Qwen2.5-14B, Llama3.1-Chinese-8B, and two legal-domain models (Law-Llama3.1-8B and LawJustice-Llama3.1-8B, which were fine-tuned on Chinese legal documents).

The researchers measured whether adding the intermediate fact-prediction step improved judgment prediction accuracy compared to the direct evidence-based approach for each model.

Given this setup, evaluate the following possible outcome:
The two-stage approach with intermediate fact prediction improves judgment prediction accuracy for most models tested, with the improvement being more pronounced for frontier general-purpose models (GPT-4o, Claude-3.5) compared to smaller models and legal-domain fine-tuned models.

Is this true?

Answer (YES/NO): NO